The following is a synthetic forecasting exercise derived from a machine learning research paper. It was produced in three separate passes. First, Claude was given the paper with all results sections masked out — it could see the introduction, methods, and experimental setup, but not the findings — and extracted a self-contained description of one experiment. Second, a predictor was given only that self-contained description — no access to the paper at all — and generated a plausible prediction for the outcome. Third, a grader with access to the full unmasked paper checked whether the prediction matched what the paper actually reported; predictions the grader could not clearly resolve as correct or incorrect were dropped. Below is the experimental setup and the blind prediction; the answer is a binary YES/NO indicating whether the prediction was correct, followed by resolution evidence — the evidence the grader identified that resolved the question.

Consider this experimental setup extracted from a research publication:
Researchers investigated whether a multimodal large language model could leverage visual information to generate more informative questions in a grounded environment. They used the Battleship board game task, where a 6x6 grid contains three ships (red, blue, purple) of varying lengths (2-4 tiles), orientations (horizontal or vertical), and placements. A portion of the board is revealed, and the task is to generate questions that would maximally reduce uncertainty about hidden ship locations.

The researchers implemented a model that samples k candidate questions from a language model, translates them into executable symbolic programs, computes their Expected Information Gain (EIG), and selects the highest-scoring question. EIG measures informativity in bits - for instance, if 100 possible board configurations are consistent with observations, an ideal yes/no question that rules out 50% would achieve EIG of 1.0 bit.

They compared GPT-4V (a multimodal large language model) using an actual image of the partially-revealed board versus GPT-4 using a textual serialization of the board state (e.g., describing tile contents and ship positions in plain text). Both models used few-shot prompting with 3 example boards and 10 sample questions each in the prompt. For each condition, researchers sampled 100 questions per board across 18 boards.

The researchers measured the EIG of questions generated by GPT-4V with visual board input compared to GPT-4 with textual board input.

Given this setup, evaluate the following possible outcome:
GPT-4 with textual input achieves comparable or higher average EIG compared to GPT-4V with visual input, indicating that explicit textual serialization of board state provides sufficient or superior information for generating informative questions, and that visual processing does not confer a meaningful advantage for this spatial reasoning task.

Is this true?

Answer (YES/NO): YES